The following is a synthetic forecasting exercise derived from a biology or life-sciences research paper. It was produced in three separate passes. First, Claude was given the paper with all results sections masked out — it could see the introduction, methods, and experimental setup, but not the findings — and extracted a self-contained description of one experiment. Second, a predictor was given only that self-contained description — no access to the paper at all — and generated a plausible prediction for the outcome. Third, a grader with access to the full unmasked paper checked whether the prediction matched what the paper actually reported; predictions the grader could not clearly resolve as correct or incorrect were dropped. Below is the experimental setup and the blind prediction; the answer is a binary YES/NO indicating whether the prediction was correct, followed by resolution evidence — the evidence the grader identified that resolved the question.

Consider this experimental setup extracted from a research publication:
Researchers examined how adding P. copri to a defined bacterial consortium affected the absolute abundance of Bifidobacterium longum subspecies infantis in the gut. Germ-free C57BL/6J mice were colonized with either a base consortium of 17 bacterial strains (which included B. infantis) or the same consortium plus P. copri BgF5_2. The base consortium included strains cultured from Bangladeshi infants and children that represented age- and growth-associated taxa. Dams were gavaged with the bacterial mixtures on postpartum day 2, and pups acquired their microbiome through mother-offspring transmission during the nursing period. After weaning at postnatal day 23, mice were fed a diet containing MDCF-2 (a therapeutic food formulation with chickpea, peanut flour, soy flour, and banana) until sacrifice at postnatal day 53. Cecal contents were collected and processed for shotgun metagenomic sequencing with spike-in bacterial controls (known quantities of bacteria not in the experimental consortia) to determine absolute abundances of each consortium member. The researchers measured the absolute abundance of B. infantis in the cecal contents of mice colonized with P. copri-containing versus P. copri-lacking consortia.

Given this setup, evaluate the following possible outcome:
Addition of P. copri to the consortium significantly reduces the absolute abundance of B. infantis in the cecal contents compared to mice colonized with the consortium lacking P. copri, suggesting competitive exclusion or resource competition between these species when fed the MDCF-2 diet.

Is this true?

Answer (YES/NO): NO